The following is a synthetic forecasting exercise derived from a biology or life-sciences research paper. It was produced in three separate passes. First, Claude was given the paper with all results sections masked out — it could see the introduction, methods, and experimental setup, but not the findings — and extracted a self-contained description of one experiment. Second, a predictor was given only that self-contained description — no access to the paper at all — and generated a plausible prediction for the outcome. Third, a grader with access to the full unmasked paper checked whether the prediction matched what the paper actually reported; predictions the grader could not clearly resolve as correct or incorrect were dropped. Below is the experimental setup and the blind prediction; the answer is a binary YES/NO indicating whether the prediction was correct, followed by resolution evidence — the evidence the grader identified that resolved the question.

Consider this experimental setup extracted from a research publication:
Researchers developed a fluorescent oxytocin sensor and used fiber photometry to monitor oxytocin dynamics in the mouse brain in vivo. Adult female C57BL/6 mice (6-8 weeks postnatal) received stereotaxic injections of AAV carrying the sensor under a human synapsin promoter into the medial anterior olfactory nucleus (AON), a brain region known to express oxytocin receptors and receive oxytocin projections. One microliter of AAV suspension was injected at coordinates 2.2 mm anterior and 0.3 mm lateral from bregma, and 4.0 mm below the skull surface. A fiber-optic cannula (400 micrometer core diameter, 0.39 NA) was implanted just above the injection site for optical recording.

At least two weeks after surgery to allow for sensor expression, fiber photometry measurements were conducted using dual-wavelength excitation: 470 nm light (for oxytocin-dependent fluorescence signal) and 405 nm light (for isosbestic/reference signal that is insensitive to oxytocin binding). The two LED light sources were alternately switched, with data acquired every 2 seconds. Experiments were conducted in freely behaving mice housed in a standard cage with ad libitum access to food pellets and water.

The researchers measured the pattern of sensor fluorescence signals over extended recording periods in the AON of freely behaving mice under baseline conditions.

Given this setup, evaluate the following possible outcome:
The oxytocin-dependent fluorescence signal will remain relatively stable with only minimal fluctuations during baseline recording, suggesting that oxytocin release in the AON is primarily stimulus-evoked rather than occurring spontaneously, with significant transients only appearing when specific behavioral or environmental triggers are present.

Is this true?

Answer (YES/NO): NO